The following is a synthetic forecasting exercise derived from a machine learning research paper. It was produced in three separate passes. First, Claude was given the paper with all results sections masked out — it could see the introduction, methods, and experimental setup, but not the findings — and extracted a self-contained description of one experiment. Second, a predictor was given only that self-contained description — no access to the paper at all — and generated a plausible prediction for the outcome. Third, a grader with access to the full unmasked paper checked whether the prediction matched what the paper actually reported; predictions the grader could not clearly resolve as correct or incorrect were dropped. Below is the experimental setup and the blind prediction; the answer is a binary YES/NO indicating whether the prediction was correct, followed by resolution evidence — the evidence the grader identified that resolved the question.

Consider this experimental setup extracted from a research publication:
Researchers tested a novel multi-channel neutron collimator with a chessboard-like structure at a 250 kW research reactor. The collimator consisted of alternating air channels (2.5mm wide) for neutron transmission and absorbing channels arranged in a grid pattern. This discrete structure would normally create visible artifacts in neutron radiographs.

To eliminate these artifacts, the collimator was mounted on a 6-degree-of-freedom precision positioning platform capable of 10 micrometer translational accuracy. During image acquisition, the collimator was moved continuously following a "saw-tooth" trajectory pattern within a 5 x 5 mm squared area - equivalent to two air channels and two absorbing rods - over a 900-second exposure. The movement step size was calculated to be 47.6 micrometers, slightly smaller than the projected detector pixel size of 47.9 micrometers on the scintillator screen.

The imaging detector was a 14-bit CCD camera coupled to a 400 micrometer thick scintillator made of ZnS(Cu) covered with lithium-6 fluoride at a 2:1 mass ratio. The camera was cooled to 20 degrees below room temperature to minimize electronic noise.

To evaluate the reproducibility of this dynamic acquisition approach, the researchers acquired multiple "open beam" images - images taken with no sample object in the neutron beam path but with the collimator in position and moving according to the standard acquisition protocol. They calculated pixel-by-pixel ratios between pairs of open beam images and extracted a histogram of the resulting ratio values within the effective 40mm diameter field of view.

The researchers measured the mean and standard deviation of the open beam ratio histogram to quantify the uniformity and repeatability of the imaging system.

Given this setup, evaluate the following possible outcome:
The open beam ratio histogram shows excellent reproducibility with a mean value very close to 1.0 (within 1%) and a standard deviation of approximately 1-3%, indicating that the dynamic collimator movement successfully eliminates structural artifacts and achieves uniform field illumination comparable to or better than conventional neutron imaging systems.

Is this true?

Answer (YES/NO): YES